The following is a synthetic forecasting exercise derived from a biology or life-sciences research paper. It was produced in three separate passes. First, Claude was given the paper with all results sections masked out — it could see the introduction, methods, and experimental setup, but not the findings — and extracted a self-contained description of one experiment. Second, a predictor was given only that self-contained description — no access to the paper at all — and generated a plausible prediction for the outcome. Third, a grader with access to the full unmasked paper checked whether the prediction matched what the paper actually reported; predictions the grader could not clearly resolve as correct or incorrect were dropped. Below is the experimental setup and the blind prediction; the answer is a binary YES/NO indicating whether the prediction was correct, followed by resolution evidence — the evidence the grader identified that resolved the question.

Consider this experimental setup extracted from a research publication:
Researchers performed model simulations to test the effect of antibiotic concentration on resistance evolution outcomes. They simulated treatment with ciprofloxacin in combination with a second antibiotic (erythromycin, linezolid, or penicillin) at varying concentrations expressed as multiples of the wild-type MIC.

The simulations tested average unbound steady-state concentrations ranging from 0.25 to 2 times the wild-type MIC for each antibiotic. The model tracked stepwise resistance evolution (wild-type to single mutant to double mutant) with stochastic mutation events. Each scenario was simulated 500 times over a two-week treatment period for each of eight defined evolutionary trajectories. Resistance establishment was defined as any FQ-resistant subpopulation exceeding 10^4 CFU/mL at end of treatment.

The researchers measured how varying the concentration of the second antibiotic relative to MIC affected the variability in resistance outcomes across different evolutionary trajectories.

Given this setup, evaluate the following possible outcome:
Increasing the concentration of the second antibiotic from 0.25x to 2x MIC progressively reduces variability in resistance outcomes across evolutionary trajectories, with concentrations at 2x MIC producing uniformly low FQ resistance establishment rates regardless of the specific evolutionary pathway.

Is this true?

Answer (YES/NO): NO